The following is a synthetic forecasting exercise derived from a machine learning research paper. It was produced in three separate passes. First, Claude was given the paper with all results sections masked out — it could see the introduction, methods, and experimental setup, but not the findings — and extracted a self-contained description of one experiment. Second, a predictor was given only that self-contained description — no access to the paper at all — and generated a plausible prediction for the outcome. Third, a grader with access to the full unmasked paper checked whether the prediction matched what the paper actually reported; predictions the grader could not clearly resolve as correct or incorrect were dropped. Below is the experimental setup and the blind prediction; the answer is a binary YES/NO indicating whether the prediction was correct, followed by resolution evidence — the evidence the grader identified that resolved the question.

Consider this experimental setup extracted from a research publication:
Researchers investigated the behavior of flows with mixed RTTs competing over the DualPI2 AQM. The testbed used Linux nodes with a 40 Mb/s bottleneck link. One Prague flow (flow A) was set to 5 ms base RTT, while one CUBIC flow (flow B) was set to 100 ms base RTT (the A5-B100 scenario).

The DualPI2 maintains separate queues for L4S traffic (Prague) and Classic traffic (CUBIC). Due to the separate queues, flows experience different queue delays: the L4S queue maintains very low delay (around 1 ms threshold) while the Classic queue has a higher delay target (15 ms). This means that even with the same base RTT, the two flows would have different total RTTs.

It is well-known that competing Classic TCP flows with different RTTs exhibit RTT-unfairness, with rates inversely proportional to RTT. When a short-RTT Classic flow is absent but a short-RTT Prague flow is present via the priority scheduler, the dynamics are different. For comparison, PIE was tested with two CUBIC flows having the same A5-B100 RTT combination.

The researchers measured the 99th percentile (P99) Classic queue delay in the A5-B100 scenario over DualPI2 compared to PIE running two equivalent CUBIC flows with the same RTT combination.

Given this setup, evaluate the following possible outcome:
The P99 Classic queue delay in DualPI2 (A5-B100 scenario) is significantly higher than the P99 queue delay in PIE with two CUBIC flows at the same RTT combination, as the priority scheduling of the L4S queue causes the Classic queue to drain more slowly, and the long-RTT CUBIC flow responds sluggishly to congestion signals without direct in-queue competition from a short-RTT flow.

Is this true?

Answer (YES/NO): NO